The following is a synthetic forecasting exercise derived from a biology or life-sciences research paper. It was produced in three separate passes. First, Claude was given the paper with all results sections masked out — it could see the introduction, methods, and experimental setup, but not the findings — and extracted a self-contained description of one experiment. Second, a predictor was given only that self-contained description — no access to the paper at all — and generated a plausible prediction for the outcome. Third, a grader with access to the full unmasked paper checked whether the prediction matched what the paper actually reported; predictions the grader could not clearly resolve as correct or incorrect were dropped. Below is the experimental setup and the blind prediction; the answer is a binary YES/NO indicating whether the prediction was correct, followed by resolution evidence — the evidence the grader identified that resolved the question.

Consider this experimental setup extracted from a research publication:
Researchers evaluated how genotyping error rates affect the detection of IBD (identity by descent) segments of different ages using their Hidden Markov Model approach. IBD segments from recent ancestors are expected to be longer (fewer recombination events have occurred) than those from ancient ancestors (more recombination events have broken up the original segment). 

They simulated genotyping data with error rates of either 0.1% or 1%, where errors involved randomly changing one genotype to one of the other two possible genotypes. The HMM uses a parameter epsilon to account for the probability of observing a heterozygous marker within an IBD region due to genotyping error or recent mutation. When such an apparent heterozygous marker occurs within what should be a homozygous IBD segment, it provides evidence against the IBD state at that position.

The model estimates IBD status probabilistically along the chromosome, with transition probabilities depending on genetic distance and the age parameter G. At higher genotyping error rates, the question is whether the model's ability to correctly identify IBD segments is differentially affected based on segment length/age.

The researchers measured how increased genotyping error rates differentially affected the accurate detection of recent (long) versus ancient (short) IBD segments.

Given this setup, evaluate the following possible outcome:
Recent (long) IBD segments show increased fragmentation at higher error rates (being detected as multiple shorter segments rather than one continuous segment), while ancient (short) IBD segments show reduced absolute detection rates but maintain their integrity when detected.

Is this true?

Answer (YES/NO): NO